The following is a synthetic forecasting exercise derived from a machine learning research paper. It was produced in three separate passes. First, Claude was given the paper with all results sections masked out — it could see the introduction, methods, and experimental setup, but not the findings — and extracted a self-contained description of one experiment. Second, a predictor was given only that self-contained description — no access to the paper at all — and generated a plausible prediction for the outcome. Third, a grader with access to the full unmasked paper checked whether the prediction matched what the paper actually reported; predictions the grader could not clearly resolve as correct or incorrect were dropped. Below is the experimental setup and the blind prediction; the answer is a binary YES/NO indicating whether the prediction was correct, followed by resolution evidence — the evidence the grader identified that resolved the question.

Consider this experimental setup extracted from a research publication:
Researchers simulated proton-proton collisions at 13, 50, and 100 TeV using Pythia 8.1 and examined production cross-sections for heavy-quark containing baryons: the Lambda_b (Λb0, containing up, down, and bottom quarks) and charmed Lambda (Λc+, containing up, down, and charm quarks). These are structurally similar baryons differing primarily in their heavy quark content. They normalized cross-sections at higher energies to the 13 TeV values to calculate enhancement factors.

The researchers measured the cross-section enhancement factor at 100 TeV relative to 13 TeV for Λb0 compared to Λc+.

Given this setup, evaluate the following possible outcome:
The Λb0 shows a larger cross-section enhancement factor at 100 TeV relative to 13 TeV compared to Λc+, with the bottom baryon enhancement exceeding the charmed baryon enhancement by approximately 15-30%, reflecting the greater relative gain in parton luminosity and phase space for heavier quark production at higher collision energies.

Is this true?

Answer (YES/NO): NO